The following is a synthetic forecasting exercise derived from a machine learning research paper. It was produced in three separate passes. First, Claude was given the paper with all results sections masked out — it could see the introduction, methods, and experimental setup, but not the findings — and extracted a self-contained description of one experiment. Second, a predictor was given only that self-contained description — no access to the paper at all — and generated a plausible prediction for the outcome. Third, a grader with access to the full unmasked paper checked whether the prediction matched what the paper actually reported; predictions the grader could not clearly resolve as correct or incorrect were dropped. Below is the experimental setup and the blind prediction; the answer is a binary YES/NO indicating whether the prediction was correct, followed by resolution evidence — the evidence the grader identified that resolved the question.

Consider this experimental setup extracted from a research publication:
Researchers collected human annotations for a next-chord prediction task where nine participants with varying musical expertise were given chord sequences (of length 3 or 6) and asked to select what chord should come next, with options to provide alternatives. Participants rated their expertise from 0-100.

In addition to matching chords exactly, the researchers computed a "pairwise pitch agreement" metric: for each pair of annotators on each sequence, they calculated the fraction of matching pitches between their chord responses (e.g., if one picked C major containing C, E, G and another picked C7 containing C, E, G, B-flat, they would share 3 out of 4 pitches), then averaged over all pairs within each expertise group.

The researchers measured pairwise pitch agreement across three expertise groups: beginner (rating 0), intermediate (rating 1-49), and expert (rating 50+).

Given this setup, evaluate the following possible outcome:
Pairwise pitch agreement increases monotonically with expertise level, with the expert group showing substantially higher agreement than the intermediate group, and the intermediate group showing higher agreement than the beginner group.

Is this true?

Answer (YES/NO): NO